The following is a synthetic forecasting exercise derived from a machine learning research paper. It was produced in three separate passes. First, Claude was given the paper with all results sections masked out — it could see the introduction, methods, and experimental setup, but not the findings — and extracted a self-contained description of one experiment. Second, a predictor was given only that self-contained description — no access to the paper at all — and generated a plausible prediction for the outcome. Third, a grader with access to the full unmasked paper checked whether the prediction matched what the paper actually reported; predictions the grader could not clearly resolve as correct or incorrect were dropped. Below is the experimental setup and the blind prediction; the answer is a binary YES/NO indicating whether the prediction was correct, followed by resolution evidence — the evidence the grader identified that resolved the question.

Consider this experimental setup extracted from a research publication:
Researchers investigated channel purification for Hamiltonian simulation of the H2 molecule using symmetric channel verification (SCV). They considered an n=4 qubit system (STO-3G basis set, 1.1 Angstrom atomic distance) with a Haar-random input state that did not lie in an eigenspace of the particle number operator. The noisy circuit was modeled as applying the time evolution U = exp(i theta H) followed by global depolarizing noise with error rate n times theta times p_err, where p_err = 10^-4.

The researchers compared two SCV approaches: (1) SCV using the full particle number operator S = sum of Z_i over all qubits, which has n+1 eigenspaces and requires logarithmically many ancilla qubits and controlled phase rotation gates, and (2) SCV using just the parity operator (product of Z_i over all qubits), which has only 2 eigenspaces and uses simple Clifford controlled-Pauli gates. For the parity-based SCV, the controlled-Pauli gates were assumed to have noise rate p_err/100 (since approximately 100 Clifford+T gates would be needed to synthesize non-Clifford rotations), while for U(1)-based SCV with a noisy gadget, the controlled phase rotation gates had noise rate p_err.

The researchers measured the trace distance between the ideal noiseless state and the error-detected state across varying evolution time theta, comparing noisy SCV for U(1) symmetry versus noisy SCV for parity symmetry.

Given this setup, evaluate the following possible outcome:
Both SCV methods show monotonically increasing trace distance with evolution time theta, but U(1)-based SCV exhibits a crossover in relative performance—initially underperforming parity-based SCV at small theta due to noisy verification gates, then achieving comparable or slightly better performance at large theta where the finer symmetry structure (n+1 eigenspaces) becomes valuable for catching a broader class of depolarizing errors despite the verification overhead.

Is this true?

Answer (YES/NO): NO